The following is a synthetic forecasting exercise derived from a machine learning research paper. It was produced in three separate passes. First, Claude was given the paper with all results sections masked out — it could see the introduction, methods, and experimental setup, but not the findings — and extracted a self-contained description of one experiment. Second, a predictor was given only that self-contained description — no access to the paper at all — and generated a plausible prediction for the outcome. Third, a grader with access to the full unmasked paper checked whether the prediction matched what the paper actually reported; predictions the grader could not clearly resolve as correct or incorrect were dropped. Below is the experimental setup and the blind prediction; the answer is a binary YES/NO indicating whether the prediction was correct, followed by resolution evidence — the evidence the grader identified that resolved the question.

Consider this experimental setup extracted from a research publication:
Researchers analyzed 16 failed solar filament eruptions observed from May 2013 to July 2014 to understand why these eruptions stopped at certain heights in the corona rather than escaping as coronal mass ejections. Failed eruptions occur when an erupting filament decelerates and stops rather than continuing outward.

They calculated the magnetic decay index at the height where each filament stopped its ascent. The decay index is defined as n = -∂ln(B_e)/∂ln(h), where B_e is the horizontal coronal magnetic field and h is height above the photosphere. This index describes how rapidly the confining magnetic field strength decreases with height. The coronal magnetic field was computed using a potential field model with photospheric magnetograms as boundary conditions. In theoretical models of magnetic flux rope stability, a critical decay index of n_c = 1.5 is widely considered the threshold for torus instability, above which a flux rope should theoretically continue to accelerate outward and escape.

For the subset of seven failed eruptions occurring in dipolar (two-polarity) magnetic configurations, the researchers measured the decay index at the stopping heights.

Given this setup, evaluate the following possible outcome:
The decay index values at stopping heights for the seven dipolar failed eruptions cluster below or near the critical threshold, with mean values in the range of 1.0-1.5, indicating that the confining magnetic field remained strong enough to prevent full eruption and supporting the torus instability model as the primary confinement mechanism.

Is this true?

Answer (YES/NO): NO